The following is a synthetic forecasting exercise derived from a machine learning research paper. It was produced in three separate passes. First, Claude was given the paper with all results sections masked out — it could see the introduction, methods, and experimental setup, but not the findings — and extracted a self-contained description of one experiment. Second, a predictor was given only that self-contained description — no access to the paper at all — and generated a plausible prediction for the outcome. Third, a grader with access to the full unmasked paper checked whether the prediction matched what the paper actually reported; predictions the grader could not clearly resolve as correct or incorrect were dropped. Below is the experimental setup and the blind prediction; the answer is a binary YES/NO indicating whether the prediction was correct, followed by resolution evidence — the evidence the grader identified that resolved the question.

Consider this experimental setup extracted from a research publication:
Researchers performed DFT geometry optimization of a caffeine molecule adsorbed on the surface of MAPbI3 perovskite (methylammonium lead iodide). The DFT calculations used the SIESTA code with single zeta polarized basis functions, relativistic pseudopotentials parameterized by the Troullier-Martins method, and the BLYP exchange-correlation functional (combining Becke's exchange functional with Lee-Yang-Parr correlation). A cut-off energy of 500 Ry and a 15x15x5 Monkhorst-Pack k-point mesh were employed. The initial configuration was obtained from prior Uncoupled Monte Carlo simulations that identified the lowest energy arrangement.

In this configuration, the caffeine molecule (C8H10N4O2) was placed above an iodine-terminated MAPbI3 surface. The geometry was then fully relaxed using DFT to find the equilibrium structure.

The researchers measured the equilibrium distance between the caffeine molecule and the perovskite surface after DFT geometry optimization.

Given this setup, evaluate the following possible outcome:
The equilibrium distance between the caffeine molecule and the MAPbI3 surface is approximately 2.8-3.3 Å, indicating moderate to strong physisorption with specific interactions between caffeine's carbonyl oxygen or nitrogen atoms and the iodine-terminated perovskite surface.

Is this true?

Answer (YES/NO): NO